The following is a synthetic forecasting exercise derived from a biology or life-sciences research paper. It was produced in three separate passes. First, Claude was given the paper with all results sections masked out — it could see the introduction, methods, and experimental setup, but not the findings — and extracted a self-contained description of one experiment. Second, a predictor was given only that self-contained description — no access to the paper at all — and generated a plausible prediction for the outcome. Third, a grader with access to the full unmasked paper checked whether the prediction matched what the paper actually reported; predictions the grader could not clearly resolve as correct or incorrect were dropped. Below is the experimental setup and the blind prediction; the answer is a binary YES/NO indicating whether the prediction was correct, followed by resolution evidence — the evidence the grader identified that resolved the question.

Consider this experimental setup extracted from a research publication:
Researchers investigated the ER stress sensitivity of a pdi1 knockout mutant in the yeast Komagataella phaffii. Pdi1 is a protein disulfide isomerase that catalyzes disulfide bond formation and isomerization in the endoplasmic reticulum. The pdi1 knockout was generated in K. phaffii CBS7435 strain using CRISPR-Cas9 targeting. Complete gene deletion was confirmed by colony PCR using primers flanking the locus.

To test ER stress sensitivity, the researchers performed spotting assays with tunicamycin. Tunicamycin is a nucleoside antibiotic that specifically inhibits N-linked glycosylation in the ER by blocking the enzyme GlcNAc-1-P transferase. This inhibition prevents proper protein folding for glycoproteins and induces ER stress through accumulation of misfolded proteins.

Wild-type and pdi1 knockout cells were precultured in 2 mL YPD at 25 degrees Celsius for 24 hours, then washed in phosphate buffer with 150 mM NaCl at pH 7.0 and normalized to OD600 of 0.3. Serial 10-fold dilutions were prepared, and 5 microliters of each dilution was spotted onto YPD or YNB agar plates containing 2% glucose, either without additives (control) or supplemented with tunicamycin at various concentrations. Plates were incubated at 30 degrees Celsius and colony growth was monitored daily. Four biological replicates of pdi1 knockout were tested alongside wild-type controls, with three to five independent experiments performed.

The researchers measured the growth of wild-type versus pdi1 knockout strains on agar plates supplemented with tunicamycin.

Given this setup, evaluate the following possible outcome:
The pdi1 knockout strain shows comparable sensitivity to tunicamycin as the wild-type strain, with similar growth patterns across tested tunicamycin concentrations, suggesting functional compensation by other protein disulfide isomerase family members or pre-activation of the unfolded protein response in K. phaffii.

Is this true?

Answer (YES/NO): NO